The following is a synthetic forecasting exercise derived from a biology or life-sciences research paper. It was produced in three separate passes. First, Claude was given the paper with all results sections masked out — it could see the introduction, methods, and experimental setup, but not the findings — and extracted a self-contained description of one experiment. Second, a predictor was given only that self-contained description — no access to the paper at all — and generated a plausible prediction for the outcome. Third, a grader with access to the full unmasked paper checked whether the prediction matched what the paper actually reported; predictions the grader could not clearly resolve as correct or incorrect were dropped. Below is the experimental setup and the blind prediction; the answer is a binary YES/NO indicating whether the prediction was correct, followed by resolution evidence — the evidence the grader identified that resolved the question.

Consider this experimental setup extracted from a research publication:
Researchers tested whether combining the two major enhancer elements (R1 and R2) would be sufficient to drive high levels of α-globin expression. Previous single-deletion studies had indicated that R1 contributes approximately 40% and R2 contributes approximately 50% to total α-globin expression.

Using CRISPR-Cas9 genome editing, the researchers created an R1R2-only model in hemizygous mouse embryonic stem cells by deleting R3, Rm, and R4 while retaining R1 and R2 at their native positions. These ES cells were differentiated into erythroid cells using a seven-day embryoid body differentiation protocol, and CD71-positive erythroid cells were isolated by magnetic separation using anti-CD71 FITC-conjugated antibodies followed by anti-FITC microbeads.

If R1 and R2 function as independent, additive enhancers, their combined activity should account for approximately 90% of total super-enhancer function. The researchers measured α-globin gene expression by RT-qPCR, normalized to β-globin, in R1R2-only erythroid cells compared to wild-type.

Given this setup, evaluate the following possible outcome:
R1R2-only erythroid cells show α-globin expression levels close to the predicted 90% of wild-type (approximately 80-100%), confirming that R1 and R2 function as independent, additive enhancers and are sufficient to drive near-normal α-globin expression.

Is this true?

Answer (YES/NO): NO